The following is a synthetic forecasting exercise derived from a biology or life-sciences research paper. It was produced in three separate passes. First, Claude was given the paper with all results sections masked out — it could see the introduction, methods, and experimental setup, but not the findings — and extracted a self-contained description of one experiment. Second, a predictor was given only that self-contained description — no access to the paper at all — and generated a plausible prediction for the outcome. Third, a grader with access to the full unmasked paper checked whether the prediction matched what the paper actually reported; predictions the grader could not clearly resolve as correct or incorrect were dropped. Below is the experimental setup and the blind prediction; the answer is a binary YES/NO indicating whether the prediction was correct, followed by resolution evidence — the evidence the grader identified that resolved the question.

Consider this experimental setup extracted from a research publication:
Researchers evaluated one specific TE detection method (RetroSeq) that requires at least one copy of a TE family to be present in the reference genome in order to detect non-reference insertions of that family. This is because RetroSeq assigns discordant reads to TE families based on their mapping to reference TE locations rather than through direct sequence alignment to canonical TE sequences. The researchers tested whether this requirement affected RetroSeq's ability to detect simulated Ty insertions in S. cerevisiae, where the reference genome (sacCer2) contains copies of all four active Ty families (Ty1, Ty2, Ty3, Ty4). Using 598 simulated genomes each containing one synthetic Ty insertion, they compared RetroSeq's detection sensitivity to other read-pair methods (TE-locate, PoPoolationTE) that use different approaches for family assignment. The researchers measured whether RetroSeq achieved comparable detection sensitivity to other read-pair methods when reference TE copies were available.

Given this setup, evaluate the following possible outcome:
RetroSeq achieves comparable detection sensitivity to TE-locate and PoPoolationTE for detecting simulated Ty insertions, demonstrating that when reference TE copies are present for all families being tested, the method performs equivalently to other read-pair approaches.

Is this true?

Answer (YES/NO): NO